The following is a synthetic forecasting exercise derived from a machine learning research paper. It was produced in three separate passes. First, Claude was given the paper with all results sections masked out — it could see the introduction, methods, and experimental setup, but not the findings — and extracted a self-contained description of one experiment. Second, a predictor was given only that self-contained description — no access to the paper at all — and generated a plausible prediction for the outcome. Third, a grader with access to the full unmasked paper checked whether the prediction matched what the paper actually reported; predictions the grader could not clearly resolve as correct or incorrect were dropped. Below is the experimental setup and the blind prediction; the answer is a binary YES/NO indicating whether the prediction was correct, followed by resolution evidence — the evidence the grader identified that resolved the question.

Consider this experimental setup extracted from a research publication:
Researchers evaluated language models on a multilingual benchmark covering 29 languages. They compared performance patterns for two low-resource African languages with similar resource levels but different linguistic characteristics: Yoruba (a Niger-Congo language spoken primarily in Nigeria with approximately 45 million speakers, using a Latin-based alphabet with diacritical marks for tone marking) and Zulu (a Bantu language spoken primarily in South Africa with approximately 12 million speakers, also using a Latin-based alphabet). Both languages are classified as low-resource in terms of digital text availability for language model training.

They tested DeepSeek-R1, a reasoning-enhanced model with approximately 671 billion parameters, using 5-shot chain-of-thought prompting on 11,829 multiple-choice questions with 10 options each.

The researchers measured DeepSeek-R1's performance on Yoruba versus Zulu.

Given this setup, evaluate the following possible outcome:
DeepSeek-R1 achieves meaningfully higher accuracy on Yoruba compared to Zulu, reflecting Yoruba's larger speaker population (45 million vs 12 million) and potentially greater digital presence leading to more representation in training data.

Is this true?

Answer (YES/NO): NO